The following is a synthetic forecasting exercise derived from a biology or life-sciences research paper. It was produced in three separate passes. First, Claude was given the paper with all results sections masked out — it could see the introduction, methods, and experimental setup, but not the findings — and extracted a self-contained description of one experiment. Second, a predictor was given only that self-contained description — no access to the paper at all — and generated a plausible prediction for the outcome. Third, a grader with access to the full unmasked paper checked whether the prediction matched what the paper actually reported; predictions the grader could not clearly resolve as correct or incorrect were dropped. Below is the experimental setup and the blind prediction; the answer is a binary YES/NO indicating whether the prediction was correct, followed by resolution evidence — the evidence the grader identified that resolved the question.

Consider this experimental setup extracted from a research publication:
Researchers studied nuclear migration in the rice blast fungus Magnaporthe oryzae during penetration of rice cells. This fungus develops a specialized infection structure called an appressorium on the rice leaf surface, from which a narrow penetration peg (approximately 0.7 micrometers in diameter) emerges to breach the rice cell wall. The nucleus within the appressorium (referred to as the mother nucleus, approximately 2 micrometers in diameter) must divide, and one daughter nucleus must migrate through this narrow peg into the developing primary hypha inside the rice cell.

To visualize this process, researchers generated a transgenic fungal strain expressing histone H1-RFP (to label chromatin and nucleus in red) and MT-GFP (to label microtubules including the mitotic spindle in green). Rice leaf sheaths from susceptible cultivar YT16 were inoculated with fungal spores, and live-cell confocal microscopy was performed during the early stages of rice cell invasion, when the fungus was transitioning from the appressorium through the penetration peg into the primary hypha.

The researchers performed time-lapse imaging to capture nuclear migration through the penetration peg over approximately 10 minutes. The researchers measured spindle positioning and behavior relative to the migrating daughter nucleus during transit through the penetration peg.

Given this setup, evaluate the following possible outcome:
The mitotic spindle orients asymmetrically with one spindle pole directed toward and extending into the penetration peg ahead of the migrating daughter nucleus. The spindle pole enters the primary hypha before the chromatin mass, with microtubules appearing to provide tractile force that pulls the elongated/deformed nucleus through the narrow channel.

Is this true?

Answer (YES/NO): NO